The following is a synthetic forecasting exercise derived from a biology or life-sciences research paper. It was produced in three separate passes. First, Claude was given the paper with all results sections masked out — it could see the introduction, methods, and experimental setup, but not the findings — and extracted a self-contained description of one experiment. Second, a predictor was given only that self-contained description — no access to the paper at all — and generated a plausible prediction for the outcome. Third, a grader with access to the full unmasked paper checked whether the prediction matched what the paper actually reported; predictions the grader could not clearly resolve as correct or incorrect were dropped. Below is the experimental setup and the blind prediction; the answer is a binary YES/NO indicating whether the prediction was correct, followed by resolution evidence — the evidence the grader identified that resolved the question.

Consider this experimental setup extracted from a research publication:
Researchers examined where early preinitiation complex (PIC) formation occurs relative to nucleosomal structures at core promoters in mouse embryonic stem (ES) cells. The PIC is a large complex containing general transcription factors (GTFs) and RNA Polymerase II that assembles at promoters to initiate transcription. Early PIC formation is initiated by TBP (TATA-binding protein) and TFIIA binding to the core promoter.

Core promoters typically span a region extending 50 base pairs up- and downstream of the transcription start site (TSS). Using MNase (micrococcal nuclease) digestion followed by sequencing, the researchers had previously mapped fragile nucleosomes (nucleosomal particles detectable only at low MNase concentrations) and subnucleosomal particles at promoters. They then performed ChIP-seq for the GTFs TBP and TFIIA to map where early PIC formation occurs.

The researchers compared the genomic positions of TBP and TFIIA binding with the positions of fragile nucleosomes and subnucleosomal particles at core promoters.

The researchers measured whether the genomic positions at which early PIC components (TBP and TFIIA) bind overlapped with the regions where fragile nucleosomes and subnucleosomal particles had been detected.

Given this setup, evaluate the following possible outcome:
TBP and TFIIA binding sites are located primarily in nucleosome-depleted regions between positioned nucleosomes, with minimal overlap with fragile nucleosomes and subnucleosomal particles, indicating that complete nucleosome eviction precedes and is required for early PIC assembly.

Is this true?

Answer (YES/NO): NO